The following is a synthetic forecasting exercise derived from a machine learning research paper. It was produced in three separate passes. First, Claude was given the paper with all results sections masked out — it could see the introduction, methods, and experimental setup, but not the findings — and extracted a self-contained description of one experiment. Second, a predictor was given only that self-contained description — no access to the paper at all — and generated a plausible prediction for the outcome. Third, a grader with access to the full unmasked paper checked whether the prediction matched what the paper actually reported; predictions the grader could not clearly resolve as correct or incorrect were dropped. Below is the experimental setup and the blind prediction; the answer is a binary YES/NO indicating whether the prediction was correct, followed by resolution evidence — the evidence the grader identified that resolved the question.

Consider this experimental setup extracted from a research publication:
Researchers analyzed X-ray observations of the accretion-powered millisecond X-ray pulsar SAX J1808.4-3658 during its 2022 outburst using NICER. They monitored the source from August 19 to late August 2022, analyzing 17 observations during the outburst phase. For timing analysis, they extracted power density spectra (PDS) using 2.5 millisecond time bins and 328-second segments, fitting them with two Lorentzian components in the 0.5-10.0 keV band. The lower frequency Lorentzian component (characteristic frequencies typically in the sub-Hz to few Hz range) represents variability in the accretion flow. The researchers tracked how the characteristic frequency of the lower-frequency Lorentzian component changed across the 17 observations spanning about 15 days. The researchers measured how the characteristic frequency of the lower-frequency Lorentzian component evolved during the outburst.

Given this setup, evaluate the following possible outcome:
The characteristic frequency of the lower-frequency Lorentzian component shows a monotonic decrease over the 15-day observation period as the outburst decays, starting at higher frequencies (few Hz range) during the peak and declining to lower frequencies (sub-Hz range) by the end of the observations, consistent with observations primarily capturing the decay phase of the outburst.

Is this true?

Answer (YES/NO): NO